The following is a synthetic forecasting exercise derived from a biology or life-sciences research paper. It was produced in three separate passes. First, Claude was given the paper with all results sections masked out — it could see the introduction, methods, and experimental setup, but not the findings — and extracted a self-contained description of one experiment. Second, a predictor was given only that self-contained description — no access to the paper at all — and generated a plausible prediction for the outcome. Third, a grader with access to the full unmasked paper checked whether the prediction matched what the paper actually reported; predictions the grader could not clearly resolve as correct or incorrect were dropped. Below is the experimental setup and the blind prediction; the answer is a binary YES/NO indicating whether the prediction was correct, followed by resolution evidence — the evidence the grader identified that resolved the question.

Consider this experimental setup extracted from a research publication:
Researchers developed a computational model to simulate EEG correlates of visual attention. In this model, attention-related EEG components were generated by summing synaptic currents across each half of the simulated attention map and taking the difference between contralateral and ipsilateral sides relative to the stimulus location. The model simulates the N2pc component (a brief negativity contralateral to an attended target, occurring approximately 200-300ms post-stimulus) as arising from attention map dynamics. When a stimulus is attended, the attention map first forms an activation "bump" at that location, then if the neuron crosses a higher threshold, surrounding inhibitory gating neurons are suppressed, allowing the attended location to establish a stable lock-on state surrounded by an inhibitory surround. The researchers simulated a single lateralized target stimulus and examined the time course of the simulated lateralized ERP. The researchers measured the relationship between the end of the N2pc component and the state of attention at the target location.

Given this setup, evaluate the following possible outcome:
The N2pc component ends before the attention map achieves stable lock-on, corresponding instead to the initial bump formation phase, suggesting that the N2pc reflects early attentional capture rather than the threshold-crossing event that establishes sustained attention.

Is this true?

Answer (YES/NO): NO